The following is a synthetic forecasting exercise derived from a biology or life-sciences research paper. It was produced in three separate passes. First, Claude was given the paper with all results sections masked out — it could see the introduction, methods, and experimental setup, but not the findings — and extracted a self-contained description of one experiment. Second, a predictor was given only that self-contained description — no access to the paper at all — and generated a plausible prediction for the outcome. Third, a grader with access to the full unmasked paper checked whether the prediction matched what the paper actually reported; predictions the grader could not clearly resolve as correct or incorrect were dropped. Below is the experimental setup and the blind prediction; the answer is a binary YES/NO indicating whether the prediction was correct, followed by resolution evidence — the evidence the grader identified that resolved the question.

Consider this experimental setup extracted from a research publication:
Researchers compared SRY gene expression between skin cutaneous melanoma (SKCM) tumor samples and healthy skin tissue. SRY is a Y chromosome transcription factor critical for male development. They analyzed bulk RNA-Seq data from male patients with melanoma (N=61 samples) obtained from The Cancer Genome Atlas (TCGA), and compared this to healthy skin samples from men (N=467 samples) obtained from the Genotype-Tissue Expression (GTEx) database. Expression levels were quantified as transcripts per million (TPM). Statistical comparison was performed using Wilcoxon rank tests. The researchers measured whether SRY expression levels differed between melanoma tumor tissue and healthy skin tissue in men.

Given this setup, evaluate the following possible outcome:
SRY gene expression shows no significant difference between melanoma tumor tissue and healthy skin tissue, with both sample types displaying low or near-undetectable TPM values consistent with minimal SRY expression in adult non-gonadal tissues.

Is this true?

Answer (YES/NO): NO